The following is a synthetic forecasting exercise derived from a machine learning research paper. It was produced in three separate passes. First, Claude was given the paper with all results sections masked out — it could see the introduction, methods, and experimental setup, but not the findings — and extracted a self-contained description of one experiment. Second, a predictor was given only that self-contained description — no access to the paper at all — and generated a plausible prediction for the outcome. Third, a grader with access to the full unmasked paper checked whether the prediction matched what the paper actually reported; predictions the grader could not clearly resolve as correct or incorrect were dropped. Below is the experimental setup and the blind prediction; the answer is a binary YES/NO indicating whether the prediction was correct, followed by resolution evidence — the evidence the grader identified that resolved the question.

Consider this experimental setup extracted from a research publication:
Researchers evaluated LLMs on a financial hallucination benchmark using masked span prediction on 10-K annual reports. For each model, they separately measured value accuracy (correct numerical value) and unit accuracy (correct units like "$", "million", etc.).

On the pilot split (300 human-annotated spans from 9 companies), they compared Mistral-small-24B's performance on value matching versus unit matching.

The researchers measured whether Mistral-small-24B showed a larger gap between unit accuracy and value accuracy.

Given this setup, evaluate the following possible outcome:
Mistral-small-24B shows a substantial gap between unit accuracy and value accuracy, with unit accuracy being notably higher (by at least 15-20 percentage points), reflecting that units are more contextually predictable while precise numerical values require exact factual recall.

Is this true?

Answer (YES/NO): YES